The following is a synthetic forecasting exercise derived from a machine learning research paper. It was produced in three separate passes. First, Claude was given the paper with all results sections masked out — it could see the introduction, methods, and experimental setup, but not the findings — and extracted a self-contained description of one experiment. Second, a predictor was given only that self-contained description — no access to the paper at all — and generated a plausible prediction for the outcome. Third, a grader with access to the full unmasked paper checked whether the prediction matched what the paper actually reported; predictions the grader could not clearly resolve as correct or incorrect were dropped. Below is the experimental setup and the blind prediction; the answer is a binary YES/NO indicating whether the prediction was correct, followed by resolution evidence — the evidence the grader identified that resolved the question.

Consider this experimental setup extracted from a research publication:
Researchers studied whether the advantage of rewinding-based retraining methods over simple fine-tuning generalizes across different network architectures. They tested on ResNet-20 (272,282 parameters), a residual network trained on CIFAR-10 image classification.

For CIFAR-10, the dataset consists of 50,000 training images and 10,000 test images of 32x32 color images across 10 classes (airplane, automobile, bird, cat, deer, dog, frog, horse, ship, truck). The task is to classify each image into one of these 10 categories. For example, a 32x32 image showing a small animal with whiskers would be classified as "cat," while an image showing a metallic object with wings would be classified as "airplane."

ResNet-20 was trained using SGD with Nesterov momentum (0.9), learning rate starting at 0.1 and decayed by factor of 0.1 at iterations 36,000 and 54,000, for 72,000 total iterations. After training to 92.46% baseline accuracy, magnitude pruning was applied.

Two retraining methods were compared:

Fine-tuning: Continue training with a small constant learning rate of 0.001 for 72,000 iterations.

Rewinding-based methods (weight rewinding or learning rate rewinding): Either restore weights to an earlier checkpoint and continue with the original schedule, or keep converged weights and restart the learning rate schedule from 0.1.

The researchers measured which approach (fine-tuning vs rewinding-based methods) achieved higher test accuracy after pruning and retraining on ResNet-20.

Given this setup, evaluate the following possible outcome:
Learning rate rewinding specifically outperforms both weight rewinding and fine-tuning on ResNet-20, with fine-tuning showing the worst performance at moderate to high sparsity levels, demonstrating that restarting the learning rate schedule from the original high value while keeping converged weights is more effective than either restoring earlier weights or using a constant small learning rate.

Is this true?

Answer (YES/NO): NO